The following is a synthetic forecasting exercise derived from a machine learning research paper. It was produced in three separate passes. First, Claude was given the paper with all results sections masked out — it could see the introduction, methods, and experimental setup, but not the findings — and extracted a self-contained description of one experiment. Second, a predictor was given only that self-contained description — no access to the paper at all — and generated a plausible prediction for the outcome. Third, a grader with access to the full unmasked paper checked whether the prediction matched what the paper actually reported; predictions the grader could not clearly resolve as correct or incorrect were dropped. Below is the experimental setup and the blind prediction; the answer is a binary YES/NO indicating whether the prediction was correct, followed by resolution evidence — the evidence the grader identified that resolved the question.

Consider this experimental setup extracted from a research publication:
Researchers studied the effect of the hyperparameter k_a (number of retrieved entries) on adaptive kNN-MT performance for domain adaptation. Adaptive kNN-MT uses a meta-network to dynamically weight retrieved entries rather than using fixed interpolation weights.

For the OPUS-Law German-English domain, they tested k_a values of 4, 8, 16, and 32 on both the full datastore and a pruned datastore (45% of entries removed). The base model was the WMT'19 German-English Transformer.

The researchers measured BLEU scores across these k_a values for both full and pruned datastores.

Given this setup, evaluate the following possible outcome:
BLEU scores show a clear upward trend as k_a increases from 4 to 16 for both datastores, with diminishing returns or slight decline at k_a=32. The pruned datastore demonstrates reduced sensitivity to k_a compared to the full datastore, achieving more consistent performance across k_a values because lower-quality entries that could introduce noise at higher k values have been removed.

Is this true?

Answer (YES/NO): NO